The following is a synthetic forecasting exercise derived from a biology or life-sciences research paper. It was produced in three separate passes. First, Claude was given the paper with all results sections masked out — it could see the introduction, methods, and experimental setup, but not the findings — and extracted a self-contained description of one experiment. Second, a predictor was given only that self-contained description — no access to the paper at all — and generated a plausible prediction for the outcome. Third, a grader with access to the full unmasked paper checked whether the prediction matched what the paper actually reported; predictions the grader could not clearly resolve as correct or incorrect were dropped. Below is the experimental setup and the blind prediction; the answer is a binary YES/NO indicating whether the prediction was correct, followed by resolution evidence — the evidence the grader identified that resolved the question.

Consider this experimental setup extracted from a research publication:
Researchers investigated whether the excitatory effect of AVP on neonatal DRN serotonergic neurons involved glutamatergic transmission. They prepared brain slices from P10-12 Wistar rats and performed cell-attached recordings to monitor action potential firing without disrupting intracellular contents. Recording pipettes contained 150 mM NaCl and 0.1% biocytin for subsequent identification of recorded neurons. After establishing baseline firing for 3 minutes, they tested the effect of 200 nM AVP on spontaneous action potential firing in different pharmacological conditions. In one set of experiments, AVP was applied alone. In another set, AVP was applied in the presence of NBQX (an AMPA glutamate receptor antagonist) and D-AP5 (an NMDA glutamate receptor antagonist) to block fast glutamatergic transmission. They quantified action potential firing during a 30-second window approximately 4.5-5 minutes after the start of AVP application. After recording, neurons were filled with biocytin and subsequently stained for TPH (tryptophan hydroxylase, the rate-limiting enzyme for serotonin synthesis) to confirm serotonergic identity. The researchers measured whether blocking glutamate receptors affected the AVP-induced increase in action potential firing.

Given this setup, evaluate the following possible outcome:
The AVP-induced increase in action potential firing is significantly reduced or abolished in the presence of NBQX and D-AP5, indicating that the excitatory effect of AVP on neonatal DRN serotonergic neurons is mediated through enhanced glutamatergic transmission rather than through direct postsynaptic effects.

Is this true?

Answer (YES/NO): NO